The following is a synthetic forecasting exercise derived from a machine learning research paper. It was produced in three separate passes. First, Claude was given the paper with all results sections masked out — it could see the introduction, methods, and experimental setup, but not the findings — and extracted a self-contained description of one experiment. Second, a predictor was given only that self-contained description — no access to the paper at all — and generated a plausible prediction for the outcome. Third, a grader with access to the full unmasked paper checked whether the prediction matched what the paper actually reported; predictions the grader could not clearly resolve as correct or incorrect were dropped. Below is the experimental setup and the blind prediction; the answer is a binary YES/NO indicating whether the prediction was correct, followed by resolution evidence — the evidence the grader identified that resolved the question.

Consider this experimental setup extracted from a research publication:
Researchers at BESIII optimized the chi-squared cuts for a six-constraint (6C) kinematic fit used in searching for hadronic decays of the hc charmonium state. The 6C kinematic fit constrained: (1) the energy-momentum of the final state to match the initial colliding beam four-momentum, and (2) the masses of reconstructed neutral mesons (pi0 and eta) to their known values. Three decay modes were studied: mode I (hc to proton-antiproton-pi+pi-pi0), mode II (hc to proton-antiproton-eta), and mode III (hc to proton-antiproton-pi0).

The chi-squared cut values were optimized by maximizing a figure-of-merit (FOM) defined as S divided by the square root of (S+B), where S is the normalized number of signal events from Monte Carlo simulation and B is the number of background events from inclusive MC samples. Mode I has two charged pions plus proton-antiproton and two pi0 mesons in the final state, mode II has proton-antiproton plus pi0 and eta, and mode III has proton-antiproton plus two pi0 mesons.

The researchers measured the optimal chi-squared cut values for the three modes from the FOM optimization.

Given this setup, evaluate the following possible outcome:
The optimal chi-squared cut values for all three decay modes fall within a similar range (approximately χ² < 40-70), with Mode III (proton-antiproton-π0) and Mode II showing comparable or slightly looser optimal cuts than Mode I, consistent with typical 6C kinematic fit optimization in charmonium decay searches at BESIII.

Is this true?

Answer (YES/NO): YES